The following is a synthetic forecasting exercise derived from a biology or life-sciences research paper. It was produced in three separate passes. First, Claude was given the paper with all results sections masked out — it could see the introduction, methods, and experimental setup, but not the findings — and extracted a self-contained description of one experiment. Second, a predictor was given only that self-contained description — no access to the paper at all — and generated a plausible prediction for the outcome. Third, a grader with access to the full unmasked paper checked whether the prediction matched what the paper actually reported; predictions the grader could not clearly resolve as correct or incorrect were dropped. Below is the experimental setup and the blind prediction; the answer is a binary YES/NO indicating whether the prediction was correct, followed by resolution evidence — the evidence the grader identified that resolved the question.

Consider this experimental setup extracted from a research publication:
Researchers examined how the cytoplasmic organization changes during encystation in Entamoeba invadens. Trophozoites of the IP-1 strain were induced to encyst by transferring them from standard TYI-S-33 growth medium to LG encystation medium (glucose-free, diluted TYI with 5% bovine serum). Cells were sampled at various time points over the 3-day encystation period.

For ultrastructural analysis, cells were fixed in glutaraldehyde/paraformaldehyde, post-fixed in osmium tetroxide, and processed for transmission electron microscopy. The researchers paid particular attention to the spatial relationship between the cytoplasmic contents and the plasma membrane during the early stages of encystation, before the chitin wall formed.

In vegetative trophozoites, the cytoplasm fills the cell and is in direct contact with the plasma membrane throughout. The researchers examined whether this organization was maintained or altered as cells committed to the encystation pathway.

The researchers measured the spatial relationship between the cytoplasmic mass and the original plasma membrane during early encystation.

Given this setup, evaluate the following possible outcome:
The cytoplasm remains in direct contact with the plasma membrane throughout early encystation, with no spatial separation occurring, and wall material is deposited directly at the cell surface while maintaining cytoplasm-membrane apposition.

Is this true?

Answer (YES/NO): NO